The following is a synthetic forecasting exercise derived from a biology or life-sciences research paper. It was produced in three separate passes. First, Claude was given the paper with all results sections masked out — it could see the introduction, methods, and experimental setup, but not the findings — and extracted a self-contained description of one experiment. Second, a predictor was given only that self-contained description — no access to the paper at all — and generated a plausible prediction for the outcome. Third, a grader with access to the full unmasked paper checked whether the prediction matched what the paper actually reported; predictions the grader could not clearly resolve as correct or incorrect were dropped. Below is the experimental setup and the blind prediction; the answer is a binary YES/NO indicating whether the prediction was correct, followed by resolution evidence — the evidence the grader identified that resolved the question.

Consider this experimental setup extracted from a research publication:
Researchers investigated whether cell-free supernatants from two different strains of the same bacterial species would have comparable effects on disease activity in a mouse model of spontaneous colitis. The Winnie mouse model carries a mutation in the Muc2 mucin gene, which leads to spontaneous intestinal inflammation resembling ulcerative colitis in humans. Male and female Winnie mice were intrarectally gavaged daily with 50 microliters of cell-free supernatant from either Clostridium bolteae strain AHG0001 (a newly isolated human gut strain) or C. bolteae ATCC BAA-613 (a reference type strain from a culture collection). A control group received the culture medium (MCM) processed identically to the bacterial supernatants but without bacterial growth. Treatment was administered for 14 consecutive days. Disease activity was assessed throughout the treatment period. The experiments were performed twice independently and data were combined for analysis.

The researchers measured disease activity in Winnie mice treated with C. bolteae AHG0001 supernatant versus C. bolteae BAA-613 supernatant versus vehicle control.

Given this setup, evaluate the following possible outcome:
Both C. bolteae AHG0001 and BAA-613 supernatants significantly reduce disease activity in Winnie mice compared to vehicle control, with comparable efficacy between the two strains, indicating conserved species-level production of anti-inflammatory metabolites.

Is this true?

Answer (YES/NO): NO